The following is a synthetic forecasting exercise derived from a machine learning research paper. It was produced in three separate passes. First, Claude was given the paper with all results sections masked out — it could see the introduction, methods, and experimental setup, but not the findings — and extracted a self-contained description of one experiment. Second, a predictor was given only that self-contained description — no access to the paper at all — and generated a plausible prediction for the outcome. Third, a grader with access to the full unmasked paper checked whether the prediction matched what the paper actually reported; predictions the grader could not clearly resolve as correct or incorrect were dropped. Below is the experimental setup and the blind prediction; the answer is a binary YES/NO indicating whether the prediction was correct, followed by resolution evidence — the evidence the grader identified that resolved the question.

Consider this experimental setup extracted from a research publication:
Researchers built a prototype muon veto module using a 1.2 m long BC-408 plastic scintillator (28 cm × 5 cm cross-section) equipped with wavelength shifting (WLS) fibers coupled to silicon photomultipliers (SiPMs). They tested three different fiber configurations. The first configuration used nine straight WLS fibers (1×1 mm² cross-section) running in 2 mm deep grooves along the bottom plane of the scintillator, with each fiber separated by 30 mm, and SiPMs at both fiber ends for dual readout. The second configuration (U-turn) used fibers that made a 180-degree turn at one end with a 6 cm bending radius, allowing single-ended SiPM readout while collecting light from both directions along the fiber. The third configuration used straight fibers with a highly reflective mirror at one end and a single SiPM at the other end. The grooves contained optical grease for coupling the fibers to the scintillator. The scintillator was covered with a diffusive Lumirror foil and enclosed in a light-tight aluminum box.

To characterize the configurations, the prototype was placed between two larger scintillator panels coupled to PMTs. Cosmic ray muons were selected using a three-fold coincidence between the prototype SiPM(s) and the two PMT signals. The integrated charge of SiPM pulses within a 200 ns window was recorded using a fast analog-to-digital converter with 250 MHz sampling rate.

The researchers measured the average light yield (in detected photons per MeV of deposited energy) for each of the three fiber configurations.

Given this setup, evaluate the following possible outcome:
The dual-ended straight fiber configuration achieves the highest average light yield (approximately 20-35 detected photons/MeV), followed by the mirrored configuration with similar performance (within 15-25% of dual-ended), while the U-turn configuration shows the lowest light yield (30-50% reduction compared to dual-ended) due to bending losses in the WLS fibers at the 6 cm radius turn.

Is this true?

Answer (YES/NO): NO